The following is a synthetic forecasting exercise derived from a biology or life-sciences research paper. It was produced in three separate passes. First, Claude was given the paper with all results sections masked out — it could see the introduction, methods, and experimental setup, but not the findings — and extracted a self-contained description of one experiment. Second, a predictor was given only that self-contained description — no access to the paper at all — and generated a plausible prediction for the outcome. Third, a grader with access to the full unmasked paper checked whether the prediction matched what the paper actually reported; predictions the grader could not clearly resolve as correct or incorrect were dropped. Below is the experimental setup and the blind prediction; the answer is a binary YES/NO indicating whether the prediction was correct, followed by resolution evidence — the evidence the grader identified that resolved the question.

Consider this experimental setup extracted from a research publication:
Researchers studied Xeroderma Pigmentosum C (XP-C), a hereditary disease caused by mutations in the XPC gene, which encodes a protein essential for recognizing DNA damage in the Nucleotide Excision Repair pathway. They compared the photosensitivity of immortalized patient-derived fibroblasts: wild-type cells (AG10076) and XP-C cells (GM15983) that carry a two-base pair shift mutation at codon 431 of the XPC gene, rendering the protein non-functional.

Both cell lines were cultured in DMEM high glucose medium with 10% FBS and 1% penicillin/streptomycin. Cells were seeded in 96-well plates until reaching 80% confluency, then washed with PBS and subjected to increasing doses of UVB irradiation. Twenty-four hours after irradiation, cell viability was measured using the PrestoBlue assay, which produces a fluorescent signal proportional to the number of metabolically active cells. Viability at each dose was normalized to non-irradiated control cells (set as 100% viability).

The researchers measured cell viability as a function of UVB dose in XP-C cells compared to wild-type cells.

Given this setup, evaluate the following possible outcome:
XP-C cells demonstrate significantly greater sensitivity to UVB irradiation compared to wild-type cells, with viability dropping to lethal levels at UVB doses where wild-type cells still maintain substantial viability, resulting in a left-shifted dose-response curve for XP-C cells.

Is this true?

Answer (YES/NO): YES